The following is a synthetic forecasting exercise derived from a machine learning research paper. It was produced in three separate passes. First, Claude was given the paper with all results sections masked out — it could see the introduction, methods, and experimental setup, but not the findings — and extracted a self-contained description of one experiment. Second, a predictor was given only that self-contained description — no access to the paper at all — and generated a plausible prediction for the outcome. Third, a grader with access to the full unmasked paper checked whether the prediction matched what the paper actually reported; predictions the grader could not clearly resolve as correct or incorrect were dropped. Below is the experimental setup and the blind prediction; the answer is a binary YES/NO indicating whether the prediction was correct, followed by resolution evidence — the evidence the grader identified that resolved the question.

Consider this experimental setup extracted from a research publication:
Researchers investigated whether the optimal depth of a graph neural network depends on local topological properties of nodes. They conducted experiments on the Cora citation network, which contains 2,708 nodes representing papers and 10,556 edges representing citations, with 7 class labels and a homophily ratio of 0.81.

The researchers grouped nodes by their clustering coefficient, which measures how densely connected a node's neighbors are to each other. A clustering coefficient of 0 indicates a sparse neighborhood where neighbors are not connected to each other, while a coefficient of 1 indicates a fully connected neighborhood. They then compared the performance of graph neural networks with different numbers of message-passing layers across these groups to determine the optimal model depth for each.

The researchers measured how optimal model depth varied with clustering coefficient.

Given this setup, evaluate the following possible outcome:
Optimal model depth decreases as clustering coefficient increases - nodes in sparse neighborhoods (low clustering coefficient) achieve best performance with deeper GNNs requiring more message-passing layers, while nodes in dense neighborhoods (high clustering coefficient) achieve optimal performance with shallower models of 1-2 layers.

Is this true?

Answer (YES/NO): NO